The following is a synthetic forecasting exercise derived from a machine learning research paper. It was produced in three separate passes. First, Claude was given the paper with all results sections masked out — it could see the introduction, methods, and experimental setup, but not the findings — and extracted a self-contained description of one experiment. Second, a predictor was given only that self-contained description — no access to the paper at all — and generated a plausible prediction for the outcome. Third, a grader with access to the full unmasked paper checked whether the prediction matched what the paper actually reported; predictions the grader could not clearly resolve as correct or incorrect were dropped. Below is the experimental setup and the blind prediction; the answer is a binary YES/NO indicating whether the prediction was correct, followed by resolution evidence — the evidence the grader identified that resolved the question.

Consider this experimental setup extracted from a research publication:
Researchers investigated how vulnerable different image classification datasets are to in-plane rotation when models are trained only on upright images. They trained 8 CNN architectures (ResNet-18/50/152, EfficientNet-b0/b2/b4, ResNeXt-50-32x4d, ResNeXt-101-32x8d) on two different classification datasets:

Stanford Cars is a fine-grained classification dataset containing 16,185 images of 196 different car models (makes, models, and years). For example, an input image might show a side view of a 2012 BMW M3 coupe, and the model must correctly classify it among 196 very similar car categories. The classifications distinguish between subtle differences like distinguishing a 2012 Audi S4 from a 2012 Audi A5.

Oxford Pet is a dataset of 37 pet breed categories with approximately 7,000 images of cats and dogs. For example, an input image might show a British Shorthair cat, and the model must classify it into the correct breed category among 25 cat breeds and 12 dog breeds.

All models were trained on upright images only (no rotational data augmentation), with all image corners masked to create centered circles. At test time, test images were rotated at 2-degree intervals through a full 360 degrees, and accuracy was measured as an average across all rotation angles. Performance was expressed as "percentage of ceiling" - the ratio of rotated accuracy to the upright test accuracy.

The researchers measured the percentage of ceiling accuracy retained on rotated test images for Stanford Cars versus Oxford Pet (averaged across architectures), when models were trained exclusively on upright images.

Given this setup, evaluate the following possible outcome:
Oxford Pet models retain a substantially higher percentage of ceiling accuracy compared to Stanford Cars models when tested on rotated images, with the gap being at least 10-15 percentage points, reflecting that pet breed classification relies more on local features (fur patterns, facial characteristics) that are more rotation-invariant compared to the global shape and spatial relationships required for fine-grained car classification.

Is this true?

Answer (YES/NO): YES